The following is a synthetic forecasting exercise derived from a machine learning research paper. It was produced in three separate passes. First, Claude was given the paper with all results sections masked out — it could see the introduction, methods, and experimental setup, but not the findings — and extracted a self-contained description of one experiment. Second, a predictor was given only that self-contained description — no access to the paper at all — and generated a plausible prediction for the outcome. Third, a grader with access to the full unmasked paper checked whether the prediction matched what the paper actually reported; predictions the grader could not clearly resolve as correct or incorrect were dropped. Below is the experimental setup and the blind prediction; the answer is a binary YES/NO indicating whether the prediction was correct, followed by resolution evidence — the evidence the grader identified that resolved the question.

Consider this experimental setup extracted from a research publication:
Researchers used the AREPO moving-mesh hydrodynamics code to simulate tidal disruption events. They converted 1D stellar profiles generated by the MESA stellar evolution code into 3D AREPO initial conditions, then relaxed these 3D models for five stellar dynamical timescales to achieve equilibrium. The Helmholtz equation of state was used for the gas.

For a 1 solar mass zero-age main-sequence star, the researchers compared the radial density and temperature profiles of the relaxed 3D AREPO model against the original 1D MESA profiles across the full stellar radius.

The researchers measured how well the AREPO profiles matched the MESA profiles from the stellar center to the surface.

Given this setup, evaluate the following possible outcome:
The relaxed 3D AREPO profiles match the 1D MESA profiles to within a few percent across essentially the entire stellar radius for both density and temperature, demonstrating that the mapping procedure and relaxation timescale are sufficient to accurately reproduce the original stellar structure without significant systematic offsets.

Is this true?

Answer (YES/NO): NO